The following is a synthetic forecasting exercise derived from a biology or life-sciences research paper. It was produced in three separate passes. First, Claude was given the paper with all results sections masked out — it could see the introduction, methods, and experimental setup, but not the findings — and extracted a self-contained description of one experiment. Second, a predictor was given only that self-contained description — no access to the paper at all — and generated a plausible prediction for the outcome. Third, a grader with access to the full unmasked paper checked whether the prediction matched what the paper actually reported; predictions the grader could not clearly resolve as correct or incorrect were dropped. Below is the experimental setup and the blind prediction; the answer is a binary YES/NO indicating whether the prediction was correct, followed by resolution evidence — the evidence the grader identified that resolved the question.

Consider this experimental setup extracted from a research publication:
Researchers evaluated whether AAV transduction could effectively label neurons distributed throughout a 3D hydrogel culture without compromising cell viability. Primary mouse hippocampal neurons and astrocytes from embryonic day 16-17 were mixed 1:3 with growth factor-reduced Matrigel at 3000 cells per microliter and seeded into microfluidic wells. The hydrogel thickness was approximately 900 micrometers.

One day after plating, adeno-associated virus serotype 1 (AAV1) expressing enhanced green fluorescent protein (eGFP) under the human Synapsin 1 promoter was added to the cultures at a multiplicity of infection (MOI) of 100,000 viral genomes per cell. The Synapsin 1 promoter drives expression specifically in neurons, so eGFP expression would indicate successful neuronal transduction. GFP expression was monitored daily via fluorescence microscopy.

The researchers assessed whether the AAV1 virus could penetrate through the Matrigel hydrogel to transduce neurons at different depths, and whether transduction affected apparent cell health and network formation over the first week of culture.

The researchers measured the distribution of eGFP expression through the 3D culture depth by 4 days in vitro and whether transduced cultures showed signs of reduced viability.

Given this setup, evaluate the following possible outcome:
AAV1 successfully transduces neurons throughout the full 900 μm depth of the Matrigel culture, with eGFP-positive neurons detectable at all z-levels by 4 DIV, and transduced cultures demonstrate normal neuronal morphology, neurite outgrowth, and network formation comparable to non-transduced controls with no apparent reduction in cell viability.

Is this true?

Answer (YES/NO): YES